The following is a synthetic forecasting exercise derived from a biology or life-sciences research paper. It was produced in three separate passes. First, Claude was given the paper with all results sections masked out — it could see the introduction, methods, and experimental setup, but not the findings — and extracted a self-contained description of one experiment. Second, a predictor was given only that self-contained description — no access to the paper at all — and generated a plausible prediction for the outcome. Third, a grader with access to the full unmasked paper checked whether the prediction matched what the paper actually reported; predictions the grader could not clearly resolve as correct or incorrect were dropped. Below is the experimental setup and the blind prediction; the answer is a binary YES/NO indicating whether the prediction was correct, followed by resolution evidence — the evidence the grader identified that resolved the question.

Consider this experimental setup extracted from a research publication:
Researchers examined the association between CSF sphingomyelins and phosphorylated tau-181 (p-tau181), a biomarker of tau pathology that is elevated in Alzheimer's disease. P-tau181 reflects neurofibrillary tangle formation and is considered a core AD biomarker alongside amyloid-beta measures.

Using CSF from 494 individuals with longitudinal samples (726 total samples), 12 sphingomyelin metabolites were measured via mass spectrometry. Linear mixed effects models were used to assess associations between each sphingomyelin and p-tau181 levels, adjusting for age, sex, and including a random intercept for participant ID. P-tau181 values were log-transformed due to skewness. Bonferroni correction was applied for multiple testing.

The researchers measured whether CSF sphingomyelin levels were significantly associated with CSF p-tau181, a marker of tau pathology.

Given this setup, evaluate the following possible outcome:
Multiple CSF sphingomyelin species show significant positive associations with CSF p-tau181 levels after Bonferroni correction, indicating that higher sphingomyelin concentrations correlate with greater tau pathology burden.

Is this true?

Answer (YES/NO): YES